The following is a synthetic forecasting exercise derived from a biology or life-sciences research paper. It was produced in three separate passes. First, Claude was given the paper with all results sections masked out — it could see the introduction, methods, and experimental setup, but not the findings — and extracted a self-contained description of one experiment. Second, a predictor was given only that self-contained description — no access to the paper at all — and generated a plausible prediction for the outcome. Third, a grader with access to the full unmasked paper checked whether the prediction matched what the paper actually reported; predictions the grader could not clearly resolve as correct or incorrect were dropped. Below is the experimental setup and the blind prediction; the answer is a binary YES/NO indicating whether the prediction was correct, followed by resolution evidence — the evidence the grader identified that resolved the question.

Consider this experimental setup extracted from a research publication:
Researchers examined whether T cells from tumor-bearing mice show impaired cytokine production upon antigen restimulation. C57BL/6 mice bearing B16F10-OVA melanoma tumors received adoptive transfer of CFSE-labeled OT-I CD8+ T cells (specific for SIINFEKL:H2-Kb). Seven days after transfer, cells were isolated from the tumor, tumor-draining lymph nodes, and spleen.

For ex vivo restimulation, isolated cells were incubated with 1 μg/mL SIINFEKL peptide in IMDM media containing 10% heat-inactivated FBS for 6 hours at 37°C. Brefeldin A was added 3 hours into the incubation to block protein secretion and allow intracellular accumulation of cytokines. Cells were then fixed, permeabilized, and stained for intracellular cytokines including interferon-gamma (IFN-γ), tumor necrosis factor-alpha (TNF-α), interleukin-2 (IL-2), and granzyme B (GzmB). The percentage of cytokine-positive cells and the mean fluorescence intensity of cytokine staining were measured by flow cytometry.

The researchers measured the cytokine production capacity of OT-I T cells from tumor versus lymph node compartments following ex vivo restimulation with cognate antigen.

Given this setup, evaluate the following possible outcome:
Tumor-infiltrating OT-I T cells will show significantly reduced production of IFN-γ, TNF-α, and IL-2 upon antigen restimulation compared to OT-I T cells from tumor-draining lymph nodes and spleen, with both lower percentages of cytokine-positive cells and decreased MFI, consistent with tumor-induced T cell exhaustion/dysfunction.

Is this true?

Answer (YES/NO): NO